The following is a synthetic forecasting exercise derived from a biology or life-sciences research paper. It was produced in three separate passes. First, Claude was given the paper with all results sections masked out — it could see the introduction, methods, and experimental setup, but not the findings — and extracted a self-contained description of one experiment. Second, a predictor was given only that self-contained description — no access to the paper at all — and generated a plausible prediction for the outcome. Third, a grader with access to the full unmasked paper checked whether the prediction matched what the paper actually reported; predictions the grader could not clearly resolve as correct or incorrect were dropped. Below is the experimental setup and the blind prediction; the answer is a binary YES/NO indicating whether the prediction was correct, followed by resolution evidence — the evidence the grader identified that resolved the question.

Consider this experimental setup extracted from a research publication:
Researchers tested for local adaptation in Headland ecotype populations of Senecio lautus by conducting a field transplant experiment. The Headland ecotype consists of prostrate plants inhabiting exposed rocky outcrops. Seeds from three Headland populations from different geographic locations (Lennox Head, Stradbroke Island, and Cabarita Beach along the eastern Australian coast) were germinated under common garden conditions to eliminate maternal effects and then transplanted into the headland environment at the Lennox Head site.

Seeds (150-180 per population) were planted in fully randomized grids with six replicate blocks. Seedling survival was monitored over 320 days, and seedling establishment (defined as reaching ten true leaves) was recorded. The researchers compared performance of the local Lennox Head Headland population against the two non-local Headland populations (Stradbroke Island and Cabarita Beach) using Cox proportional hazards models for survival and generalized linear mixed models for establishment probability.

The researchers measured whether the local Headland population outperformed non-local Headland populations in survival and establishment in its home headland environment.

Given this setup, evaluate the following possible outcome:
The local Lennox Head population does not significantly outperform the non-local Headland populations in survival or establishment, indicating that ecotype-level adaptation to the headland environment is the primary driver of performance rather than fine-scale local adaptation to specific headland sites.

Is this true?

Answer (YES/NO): NO